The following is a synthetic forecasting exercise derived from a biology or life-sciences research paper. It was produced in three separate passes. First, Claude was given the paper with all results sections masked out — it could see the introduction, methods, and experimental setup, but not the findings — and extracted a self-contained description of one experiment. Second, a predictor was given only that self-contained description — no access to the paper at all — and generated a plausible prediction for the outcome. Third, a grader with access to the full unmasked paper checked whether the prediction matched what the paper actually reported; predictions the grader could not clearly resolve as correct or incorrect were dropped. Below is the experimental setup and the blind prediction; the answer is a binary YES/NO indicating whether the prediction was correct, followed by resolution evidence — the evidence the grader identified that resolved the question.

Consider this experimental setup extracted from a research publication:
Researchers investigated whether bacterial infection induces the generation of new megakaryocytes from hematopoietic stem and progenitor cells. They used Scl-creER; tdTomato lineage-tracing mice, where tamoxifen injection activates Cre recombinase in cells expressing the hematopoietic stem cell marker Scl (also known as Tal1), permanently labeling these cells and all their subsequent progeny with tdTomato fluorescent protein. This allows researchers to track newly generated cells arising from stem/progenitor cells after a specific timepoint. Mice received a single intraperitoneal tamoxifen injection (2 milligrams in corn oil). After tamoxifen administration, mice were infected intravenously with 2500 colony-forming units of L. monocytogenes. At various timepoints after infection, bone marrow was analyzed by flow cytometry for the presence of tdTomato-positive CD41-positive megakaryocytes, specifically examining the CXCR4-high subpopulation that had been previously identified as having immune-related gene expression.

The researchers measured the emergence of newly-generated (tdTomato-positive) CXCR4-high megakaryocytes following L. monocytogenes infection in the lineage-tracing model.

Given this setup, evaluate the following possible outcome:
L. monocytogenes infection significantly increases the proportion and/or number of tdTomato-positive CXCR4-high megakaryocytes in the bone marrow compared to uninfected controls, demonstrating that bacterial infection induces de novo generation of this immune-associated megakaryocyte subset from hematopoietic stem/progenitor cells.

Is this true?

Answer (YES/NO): YES